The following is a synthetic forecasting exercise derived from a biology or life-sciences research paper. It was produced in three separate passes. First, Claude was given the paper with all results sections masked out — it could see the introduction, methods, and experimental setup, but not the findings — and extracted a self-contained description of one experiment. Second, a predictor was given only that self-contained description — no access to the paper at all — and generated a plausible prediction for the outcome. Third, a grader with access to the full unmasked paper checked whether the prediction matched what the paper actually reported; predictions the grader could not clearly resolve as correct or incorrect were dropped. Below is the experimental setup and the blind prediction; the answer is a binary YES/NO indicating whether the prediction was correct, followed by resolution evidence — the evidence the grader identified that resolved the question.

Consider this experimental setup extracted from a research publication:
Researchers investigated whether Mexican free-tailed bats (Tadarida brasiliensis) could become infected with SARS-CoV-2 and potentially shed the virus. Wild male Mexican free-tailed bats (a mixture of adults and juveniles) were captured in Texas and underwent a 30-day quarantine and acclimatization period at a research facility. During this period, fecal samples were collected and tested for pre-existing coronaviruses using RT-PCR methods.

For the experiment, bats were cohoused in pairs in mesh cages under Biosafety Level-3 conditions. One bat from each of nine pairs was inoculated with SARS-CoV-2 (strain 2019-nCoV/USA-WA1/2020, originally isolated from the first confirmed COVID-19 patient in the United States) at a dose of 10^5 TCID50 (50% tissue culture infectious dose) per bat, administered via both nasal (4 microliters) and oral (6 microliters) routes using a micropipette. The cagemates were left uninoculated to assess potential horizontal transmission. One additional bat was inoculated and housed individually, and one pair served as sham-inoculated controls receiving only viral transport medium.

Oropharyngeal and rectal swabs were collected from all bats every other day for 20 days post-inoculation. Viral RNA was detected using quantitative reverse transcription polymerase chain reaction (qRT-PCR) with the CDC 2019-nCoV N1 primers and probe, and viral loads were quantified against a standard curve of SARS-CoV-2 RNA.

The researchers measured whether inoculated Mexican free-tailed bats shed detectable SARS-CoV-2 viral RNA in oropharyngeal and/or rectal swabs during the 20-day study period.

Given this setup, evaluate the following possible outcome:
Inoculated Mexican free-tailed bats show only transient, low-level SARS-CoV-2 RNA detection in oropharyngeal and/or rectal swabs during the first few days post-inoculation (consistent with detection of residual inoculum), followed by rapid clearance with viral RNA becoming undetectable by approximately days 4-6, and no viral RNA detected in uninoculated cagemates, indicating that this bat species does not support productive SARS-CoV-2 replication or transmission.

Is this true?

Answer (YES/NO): NO